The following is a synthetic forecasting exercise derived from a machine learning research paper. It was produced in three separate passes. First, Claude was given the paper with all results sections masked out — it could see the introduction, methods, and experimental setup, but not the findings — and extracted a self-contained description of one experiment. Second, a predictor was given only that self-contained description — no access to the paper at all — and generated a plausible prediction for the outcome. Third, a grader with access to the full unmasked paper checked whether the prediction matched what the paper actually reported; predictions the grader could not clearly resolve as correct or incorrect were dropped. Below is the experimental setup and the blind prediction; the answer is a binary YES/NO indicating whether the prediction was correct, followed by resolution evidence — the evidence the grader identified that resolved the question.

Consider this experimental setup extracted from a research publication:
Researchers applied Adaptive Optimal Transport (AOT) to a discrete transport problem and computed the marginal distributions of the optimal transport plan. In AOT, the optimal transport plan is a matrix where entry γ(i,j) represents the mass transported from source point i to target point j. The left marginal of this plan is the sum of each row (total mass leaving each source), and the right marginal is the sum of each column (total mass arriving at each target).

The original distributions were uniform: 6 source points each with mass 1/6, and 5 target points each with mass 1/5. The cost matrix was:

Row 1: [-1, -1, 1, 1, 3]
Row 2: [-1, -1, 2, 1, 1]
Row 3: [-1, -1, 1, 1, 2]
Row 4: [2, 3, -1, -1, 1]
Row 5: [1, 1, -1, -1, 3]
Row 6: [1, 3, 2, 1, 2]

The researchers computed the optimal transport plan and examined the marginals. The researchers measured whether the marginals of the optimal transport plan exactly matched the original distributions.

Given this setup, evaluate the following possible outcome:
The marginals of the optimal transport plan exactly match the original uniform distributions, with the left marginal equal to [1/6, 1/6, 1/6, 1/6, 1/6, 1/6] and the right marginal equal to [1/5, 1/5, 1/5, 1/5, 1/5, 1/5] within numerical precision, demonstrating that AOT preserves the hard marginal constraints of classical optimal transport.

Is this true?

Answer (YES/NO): NO